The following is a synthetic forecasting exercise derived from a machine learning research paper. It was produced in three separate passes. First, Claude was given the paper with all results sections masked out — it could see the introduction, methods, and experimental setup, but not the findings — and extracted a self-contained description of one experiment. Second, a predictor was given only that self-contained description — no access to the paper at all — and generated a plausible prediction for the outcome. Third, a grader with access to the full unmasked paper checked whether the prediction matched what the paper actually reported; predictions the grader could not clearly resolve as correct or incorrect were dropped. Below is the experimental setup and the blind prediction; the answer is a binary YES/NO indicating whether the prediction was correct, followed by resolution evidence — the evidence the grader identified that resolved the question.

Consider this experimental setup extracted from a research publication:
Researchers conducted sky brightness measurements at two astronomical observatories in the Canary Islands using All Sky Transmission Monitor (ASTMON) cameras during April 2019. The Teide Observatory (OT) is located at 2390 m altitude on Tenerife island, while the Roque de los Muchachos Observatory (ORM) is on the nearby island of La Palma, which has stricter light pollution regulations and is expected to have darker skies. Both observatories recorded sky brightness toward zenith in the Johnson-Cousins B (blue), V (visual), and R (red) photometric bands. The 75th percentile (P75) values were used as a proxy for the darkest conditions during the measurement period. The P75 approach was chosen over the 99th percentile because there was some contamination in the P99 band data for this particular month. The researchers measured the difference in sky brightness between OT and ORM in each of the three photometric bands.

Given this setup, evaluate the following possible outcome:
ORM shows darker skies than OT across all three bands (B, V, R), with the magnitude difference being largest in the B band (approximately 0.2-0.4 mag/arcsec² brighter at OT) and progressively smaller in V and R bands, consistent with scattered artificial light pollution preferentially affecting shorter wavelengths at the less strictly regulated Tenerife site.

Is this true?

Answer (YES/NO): NO